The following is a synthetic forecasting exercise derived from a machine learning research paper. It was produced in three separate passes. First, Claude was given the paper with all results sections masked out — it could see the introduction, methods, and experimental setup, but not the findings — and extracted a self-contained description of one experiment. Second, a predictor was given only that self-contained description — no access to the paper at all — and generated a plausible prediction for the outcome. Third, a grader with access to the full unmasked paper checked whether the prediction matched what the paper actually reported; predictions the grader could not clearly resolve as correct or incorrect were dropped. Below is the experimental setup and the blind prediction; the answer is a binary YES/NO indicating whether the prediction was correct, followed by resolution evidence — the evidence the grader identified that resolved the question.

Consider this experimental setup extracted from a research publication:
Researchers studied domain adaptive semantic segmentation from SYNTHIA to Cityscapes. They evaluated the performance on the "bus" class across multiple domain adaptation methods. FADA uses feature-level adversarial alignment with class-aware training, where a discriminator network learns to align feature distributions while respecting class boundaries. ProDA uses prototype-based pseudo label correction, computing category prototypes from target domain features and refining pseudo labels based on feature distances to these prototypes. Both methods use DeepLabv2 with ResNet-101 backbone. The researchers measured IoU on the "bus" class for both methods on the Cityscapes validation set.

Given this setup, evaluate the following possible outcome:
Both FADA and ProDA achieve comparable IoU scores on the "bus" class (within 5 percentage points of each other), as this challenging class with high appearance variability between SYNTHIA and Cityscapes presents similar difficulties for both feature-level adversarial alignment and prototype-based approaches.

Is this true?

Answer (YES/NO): NO